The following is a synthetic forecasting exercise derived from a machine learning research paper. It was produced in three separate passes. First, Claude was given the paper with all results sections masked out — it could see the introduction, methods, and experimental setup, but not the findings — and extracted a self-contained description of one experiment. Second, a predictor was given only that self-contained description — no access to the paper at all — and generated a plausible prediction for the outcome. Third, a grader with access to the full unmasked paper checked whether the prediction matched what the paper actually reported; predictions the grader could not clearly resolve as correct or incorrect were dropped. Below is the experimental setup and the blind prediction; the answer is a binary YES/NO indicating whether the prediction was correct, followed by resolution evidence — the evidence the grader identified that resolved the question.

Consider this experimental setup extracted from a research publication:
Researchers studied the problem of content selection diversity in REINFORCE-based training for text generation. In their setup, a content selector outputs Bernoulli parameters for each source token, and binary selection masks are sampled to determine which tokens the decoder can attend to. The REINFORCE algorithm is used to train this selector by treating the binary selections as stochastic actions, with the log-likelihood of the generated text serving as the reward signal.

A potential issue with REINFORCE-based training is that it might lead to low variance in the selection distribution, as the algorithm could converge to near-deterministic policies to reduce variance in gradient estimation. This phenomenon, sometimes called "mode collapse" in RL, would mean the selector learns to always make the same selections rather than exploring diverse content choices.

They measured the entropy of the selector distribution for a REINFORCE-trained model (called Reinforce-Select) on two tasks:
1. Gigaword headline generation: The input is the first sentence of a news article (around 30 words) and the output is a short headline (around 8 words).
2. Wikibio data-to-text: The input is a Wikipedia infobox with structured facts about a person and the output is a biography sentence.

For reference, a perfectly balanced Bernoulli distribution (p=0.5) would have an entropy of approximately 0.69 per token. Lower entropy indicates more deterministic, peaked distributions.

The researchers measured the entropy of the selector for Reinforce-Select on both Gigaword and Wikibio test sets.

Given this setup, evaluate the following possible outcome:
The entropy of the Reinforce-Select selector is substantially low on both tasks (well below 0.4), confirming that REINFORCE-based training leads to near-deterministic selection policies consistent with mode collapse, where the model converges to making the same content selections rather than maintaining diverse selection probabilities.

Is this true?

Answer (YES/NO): YES